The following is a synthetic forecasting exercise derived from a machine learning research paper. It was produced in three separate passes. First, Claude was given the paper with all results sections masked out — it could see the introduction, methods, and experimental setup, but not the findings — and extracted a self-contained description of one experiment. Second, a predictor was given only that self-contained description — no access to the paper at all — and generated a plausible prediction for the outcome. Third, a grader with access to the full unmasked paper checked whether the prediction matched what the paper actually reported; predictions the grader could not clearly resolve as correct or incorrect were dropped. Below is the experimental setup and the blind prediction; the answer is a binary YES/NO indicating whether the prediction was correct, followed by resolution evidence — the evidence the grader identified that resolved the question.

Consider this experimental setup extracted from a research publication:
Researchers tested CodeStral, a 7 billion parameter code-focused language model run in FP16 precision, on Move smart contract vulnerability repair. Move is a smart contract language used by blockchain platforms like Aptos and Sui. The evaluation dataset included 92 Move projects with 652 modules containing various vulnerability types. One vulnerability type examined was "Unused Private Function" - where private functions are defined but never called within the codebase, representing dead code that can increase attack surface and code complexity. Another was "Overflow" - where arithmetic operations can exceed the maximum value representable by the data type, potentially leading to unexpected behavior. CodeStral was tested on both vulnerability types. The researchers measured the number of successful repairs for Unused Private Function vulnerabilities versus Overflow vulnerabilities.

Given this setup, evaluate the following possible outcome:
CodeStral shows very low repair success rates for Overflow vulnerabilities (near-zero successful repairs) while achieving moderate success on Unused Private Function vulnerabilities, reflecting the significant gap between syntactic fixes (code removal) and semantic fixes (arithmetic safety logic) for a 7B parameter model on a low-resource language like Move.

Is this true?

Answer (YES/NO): NO